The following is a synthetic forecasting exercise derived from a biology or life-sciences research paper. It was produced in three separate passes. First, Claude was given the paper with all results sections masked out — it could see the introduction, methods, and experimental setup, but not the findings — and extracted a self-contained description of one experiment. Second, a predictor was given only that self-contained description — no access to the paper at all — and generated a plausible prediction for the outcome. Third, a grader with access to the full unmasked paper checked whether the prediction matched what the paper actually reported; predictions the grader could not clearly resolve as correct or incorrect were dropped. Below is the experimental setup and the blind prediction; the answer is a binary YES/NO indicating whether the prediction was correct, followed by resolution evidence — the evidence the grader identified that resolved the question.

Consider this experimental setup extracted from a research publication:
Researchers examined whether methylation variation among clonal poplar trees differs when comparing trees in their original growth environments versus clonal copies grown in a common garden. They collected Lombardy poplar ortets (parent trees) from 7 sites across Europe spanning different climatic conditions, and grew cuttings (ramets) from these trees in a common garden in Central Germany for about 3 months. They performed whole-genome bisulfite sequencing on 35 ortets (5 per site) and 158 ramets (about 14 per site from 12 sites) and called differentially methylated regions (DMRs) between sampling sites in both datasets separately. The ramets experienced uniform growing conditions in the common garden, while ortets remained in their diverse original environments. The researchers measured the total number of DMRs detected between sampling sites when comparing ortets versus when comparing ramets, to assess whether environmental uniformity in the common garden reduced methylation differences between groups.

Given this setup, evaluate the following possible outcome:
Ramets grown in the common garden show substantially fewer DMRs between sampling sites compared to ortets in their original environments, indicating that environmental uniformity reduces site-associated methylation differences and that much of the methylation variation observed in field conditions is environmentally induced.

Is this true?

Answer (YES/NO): YES